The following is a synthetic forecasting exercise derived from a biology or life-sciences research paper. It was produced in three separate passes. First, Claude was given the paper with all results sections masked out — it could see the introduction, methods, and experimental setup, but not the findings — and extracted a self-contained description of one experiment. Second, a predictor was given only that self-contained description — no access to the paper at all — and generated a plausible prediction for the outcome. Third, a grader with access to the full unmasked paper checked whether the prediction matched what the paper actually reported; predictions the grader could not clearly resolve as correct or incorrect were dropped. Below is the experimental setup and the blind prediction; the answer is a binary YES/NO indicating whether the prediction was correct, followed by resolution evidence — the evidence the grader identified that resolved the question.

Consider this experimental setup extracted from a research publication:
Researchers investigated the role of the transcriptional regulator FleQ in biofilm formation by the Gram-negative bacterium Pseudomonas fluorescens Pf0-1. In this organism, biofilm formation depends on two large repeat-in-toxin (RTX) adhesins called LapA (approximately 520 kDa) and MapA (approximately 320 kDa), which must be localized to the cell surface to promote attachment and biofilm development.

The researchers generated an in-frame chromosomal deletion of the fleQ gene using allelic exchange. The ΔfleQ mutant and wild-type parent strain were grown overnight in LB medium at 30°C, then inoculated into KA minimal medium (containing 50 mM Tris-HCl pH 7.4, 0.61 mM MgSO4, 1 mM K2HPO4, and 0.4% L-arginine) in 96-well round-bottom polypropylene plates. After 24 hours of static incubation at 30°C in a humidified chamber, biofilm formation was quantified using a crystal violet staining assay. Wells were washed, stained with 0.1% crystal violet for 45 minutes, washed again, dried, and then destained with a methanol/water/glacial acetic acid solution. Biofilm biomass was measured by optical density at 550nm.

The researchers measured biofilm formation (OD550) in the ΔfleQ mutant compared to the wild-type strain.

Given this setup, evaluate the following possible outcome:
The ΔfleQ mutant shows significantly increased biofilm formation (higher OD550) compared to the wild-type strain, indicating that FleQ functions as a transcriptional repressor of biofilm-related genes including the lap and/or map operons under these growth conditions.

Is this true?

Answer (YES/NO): NO